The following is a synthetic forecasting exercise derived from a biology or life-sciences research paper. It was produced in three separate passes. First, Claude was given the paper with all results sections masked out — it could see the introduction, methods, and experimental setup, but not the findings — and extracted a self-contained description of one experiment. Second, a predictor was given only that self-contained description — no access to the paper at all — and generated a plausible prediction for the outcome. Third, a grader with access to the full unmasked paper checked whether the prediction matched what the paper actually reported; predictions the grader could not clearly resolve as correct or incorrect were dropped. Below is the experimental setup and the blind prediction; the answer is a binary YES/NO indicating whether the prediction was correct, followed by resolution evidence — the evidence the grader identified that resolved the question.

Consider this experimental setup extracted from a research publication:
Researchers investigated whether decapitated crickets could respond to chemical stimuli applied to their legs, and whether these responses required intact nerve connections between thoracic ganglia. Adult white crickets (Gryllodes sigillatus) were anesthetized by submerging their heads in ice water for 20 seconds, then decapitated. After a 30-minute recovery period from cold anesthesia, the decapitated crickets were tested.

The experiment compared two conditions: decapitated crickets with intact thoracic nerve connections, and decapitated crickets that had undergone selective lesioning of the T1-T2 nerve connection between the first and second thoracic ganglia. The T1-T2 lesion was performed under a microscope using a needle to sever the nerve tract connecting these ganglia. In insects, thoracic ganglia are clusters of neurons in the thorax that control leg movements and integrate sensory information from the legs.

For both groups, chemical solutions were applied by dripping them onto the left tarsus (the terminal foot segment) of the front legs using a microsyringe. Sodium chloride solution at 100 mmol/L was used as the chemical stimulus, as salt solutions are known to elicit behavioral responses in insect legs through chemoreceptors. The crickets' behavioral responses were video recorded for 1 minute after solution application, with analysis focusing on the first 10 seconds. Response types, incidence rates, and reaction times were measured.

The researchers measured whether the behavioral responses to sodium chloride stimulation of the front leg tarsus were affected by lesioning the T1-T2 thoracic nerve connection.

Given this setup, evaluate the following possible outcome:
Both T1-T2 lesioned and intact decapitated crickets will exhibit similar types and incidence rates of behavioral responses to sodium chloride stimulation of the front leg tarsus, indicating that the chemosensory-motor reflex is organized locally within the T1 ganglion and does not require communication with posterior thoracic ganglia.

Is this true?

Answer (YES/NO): YES